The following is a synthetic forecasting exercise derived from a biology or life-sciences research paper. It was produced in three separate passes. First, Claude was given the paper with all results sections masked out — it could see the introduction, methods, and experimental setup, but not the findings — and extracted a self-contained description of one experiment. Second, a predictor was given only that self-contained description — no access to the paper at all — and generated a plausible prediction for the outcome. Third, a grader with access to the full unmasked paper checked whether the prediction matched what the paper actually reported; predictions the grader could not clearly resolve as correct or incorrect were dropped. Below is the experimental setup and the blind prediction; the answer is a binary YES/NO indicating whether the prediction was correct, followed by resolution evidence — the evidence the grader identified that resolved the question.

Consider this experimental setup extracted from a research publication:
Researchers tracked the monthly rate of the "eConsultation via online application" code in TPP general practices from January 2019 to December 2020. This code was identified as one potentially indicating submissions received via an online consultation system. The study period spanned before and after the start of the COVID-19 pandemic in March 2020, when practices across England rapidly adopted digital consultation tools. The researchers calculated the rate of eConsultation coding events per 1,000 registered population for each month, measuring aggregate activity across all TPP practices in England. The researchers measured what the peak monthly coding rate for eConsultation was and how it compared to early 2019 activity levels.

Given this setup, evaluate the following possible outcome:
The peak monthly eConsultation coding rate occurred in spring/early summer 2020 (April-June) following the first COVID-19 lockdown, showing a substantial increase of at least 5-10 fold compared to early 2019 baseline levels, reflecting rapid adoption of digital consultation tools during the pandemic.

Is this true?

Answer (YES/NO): NO